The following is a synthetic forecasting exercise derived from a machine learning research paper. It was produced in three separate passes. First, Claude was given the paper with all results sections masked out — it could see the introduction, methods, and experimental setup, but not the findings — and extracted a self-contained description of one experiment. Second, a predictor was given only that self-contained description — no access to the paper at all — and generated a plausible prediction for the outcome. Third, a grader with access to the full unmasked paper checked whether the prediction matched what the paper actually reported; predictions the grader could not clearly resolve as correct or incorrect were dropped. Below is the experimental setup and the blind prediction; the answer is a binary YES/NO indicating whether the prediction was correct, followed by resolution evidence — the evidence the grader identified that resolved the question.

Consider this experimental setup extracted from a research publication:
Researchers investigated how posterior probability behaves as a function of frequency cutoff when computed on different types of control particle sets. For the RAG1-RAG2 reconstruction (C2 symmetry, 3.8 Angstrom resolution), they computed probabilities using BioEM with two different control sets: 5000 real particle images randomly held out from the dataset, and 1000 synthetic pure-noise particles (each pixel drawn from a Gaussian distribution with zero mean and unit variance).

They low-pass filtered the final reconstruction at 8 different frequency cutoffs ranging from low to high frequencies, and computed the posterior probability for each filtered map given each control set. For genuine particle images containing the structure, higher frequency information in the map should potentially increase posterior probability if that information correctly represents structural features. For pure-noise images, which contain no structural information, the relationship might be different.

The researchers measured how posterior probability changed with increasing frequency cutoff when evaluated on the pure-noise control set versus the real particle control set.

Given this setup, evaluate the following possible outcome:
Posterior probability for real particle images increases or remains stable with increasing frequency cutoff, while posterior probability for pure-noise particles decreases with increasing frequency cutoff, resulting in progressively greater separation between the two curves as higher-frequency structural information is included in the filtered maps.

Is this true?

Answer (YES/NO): NO